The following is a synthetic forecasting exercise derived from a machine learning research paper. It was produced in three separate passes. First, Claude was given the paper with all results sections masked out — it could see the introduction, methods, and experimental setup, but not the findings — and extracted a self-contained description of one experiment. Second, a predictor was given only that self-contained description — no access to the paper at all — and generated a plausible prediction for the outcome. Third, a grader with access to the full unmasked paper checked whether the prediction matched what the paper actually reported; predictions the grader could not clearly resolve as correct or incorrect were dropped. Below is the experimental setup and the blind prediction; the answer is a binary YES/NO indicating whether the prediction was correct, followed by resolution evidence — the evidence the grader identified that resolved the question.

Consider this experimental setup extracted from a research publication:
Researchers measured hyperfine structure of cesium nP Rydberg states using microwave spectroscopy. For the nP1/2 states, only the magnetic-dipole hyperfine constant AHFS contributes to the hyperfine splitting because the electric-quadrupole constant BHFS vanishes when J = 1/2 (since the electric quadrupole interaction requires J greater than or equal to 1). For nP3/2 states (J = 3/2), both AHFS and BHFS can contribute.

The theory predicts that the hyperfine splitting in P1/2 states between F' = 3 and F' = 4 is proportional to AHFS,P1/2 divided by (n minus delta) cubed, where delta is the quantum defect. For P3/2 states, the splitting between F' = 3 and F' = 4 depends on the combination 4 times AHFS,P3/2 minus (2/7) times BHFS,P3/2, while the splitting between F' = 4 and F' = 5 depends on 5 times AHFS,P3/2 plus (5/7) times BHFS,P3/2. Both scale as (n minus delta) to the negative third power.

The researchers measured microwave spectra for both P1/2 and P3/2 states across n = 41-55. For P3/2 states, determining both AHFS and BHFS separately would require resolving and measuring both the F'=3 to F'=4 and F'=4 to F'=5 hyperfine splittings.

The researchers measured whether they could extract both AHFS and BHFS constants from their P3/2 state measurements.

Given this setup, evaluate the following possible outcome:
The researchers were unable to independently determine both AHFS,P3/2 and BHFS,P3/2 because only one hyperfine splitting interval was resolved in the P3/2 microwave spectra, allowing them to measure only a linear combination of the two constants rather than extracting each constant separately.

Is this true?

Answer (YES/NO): NO